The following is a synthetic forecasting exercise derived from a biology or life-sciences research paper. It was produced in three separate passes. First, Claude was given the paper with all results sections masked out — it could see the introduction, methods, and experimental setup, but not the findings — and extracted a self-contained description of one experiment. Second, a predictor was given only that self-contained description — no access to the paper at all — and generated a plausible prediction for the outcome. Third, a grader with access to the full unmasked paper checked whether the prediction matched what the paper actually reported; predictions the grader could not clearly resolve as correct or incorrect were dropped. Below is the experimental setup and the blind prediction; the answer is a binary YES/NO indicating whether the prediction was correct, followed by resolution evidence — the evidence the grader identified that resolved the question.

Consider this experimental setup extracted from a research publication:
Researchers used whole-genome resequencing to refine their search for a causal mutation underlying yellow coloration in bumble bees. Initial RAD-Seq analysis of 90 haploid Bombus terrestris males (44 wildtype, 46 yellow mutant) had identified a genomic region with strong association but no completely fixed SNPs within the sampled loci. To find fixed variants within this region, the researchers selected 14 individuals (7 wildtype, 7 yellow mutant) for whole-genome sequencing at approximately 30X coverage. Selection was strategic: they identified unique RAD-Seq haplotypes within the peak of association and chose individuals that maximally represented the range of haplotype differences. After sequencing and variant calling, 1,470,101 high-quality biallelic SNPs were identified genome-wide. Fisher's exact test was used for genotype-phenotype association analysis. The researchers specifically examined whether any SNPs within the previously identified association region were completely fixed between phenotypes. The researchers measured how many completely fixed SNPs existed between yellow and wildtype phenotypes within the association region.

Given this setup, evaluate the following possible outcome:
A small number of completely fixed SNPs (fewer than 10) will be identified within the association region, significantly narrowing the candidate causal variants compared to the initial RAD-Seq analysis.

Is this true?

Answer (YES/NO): NO